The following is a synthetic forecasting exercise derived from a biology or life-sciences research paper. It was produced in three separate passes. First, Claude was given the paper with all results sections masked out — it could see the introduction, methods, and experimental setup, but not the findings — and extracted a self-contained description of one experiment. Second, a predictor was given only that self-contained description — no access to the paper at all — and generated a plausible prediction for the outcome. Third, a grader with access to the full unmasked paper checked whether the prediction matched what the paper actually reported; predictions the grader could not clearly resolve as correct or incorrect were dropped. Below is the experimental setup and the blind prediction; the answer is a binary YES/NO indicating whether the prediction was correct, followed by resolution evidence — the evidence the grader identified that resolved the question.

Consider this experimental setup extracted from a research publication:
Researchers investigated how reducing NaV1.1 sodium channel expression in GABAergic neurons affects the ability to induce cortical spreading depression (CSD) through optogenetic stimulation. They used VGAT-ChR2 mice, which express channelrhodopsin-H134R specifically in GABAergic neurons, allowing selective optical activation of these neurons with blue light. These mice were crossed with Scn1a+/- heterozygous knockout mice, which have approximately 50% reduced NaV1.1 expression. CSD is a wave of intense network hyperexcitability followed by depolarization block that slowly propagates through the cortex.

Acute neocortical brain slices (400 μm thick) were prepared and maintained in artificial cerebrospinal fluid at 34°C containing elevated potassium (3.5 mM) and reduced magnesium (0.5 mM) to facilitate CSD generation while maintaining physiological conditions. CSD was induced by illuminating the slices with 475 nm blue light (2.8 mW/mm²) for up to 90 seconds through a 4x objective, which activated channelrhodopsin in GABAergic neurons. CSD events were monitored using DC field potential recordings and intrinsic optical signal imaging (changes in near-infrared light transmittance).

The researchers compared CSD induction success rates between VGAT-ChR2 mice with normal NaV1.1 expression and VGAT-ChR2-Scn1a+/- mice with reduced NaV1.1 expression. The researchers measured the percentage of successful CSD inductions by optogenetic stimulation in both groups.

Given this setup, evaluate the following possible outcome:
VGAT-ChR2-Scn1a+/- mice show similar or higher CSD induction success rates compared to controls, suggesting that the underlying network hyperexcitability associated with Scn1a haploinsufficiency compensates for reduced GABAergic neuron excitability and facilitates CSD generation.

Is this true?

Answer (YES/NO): NO